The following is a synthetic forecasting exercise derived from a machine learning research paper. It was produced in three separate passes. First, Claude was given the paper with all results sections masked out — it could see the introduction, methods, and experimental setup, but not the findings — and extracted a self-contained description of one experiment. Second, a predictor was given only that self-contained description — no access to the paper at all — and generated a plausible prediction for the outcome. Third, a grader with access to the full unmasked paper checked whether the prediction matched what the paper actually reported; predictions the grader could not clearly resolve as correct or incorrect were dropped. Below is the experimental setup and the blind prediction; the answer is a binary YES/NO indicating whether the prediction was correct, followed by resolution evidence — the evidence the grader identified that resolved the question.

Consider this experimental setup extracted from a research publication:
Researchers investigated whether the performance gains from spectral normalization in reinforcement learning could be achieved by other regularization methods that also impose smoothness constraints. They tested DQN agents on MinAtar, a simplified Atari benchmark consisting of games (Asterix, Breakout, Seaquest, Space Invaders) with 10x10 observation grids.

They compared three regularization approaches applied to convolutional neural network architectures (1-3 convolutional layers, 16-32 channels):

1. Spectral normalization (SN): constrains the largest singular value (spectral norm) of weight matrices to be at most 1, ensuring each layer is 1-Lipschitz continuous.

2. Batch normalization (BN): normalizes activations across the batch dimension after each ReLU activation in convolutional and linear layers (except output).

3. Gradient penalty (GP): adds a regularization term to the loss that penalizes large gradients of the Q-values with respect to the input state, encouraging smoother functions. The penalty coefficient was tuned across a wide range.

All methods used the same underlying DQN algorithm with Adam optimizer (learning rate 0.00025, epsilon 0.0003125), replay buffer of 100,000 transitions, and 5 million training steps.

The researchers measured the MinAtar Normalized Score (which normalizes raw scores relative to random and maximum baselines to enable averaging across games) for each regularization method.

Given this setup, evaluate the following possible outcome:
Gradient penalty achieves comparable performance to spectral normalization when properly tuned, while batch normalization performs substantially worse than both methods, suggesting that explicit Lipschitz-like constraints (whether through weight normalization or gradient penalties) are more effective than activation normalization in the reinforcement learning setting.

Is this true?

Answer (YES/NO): NO